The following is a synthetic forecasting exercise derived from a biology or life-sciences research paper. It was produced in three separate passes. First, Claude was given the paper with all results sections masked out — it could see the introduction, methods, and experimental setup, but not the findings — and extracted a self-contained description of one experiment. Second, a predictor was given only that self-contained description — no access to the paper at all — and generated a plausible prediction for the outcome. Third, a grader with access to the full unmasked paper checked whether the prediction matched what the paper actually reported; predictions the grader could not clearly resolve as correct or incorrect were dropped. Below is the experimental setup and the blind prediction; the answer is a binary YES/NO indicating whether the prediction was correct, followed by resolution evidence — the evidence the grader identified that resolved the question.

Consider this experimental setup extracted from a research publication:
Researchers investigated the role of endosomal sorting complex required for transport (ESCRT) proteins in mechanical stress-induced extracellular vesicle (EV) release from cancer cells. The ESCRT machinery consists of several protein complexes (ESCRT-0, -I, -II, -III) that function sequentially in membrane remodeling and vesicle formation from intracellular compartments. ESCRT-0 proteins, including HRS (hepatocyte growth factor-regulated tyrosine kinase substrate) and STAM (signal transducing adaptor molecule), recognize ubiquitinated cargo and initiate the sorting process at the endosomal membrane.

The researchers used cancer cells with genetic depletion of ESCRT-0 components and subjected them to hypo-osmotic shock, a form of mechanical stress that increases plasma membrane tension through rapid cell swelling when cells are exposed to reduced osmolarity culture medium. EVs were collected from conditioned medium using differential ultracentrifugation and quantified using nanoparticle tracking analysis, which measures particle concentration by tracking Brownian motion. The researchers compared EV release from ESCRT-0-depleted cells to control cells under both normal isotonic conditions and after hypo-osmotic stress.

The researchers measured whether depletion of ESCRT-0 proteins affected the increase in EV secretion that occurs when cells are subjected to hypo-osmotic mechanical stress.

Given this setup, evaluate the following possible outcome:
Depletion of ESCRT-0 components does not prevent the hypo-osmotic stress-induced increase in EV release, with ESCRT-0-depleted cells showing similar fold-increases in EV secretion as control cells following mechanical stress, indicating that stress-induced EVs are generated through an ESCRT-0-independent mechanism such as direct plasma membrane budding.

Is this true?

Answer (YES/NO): NO